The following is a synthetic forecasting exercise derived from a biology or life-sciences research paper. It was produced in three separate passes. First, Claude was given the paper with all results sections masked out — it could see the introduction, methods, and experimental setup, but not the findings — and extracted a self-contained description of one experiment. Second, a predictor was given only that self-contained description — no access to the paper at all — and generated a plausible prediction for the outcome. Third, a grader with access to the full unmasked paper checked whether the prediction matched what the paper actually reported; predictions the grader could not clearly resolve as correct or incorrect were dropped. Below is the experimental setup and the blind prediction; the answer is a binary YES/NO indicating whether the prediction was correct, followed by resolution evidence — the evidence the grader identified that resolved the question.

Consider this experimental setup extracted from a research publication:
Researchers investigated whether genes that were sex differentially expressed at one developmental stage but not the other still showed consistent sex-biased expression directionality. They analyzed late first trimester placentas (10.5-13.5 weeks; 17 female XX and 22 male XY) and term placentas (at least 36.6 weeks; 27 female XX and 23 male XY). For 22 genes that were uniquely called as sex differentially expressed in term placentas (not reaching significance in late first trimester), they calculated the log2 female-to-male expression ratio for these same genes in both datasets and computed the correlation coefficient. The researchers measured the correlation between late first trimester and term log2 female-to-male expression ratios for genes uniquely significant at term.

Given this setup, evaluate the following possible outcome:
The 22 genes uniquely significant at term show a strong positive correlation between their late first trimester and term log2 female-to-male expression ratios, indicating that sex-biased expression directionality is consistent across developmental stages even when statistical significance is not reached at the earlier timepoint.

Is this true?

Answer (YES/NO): YES